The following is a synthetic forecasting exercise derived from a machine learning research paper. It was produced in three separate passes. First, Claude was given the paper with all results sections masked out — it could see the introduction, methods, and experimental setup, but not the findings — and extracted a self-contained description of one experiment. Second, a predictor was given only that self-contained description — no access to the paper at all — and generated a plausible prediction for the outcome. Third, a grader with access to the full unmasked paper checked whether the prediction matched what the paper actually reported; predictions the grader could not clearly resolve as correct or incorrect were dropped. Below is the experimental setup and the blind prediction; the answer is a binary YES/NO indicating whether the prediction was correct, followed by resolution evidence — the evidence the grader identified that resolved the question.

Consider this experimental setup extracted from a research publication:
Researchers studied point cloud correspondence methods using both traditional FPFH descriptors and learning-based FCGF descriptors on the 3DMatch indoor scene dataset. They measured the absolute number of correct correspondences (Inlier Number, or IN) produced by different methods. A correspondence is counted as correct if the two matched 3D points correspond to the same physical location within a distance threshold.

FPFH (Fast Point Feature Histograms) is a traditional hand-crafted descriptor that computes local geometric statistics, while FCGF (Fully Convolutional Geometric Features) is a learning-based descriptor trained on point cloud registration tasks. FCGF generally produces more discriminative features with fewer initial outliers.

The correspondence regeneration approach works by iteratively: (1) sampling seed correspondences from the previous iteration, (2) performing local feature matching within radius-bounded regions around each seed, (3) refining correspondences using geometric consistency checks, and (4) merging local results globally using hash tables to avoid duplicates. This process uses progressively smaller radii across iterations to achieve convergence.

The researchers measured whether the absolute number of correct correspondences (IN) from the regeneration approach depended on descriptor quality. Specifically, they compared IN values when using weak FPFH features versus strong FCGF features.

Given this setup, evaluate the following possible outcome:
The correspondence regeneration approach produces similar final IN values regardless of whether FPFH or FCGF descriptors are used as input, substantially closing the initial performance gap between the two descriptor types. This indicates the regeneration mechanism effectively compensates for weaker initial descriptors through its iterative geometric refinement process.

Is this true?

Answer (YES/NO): YES